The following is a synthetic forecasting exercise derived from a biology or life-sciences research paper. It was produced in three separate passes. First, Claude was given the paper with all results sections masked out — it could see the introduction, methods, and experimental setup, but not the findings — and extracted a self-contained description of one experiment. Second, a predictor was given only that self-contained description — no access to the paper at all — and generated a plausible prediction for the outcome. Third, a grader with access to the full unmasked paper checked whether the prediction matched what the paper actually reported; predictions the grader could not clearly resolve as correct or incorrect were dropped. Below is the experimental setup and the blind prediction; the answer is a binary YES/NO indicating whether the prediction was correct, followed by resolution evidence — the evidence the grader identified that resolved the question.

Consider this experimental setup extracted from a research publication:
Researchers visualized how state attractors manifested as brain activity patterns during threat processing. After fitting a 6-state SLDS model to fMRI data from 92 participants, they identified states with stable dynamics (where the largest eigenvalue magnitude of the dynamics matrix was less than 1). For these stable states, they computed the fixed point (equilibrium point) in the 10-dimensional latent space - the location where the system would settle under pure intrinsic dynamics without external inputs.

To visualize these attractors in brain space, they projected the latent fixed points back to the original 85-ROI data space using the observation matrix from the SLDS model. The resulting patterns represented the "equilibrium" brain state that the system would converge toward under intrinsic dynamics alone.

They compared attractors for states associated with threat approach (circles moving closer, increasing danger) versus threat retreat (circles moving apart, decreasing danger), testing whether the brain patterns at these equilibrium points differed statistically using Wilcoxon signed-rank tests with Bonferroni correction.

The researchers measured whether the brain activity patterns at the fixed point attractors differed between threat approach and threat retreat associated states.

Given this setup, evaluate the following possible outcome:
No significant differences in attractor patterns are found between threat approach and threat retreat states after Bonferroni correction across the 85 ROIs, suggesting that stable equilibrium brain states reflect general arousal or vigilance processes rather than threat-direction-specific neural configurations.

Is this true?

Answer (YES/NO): NO